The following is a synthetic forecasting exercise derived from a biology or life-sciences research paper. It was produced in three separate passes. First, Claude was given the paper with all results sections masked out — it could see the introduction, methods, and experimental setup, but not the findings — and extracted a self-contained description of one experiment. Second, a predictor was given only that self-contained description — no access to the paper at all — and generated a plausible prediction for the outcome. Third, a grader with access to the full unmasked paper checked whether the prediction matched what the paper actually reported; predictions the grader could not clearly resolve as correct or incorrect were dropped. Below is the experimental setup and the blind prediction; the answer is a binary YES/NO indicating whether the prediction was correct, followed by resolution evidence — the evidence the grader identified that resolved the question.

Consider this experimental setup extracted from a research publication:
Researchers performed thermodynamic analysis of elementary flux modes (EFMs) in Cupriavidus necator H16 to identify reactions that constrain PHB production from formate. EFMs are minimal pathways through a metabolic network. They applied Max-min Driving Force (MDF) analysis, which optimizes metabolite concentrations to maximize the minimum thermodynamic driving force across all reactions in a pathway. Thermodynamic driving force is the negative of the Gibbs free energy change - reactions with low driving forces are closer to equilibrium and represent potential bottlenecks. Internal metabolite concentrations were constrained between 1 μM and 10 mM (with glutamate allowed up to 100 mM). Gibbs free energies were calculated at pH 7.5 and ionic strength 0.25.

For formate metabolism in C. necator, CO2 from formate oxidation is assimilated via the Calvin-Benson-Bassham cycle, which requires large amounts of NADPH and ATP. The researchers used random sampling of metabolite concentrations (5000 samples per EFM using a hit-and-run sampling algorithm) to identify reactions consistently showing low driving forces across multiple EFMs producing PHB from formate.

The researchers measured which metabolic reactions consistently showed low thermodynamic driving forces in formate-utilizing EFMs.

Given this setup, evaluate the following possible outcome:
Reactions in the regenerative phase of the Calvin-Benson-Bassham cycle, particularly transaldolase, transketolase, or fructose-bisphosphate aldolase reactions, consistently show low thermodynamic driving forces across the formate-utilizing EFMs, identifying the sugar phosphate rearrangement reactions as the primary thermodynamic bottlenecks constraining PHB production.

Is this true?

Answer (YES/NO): NO